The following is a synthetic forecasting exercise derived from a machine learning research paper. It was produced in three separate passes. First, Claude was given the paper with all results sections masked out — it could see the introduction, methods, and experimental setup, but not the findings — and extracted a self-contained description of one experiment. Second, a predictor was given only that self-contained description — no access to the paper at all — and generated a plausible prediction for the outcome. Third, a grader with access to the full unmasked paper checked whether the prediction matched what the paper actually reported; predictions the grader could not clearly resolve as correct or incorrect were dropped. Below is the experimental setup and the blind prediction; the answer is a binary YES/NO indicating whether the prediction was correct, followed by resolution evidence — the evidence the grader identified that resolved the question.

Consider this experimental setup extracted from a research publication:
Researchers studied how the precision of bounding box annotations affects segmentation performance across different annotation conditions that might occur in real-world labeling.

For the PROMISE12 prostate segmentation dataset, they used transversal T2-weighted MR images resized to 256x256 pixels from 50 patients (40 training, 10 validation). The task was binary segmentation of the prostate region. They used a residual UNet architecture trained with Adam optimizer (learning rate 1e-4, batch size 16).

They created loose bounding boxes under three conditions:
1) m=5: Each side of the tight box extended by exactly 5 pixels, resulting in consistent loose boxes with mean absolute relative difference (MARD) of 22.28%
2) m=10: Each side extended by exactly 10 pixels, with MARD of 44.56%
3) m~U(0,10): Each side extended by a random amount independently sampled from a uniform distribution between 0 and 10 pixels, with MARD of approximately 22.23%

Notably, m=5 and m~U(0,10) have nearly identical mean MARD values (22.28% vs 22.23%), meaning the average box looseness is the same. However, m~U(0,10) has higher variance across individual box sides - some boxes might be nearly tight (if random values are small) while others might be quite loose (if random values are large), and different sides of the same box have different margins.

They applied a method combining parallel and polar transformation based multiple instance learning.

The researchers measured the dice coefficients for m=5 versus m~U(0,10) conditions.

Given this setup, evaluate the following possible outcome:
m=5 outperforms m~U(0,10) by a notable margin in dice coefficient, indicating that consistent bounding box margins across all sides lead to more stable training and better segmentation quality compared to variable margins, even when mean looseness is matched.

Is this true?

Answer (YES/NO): NO